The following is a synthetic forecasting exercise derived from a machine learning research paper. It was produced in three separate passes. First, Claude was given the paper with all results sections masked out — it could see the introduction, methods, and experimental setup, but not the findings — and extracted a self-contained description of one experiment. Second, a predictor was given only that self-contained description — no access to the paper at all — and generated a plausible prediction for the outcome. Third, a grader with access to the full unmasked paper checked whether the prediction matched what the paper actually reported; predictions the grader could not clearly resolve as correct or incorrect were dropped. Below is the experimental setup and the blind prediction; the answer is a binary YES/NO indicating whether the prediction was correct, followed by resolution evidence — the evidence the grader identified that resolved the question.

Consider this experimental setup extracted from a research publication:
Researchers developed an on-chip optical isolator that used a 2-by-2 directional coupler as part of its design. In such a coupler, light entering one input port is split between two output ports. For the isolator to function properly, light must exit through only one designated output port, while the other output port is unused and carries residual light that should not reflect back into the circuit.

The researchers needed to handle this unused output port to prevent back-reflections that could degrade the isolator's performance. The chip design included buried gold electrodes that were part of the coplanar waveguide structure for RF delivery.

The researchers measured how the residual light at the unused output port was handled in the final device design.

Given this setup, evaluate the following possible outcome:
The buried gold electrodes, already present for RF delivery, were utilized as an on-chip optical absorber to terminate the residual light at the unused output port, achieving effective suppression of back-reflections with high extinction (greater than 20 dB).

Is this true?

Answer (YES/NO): NO